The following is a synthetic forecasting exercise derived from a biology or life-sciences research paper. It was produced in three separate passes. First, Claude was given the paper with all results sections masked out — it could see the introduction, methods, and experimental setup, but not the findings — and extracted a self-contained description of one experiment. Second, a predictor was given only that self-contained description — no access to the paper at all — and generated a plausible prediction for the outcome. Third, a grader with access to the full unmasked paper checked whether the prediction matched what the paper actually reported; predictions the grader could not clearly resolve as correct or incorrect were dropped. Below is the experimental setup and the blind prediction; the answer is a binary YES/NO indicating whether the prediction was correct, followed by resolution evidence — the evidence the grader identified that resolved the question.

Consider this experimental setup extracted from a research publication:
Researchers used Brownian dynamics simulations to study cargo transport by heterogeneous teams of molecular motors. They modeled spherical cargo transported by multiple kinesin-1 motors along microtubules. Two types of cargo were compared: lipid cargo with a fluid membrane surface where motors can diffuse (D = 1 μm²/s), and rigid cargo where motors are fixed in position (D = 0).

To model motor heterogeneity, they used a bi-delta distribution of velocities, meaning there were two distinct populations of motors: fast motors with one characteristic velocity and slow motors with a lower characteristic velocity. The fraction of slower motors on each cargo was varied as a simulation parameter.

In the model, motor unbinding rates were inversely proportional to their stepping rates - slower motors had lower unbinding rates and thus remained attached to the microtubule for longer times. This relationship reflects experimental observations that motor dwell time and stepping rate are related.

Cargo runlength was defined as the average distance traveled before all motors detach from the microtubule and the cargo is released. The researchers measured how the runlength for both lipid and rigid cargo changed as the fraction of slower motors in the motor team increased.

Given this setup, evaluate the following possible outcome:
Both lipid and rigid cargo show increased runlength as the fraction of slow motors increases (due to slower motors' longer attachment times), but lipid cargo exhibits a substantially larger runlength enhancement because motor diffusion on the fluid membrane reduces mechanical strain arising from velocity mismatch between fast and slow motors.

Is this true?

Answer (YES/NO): YES